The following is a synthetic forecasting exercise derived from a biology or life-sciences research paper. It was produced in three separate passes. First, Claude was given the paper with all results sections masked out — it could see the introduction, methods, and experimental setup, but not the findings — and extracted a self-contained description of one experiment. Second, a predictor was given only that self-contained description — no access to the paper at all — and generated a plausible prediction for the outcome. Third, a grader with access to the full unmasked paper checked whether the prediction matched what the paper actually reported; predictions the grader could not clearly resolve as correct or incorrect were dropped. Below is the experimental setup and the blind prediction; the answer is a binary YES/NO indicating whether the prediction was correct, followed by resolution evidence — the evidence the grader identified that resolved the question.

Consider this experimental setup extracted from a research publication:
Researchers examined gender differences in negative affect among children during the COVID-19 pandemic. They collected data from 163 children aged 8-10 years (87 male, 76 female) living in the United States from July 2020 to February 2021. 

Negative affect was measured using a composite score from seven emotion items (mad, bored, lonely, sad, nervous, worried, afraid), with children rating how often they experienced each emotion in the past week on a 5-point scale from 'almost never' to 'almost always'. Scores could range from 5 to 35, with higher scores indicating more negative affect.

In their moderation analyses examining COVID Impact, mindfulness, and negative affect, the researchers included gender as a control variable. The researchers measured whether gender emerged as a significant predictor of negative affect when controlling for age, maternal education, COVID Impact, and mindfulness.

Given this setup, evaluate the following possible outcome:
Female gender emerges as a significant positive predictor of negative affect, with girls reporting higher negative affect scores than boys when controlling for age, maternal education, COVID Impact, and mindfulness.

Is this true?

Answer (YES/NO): YES